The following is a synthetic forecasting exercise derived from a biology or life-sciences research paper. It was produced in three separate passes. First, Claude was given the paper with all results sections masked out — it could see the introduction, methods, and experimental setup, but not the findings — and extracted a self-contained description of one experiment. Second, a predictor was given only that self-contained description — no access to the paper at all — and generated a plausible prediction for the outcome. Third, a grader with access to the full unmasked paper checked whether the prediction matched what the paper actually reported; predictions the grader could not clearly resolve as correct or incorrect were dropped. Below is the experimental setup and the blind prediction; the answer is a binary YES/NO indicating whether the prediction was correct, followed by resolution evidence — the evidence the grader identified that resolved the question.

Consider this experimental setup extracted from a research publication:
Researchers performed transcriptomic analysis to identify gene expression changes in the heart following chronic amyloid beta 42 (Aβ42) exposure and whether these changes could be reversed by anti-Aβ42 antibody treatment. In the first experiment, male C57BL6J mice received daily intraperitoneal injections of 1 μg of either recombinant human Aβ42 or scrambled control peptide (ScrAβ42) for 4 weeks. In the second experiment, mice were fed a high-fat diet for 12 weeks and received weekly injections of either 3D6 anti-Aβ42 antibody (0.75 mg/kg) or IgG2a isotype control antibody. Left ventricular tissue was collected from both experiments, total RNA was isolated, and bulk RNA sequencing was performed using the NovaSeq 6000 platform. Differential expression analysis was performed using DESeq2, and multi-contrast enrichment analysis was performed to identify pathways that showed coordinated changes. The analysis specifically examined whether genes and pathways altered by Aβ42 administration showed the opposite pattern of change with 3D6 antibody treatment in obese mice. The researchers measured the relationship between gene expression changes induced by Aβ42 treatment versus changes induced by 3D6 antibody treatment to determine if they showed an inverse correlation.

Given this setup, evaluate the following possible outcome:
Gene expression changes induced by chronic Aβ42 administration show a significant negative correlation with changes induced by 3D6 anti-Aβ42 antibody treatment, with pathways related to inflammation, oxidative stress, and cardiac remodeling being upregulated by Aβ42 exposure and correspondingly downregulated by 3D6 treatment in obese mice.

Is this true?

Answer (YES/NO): NO